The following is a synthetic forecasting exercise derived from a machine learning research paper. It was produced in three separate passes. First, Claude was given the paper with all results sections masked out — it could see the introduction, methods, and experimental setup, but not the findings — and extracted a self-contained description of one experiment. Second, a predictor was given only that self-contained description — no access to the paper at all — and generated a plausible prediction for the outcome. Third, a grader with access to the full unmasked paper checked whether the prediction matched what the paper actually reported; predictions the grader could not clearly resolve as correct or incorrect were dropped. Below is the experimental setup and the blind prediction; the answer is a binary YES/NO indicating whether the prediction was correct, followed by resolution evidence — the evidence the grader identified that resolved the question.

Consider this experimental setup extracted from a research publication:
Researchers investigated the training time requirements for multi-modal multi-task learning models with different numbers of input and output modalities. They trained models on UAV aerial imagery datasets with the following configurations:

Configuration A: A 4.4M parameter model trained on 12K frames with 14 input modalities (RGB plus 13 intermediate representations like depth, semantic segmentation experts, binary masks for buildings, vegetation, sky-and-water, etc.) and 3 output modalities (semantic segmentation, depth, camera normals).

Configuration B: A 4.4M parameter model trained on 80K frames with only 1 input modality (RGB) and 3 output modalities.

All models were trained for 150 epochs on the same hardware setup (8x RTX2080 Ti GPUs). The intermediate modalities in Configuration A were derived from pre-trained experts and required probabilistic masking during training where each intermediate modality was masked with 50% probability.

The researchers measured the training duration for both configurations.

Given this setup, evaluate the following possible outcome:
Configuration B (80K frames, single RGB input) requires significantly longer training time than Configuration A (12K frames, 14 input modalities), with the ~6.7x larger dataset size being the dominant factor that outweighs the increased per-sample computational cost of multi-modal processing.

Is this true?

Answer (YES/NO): YES